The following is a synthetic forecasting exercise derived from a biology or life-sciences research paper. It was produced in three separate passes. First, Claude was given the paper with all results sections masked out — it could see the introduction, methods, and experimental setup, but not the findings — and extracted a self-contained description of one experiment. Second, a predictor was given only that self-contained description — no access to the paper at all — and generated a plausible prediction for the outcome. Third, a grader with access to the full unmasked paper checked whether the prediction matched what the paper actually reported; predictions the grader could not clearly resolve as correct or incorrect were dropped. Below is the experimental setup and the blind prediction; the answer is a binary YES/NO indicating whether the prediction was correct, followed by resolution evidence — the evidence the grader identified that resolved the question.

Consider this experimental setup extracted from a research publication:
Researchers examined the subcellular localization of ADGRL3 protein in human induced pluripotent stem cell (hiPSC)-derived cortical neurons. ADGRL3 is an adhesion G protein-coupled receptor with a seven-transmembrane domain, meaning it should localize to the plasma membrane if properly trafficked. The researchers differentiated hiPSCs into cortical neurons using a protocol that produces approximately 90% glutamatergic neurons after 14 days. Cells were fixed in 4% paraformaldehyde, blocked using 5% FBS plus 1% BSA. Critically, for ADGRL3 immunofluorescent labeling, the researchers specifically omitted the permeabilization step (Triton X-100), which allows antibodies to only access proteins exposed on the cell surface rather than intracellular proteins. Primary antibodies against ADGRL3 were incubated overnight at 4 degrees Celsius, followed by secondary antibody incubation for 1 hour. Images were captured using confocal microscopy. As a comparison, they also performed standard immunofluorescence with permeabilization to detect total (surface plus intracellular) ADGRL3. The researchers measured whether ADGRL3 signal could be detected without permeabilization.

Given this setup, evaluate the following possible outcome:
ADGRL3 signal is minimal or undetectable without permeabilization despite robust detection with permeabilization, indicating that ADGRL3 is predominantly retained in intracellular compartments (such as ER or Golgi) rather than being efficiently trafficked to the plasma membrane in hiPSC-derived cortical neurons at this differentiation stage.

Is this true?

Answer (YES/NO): NO